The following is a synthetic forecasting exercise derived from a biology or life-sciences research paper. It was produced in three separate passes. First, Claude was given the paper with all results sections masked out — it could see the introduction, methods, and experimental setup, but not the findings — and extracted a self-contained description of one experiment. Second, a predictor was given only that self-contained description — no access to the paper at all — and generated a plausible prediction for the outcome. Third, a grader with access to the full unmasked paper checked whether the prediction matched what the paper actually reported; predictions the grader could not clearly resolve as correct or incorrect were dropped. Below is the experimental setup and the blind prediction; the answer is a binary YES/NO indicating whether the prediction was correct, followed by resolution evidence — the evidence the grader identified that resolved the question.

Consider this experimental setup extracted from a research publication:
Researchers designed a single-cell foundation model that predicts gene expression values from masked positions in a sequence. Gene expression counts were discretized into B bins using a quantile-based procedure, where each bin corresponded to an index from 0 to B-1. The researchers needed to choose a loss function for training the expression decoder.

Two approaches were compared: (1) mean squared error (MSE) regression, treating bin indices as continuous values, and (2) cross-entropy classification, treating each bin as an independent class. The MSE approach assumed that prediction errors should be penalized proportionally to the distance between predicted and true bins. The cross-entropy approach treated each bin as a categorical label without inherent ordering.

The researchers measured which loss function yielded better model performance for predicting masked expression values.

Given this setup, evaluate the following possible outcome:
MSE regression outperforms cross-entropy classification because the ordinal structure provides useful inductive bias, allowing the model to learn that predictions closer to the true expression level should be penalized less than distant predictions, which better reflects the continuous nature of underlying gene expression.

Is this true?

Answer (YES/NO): YES